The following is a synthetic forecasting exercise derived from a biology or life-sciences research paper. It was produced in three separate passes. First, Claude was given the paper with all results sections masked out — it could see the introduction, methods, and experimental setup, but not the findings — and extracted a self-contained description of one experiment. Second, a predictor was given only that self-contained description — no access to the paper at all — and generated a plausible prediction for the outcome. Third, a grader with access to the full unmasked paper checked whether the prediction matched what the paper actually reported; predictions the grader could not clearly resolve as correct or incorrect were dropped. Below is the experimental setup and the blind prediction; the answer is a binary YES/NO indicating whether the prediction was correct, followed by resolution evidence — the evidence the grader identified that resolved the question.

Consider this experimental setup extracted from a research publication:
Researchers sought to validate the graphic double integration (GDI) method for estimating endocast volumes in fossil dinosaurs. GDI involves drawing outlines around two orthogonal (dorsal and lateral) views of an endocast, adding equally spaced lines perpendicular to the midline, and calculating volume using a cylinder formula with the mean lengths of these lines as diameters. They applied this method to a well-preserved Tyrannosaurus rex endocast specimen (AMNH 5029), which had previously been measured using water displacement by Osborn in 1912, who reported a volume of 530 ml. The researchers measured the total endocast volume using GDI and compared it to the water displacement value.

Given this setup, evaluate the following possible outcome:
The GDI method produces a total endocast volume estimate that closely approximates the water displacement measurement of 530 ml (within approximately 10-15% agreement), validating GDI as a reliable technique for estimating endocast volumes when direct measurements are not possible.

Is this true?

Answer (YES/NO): YES